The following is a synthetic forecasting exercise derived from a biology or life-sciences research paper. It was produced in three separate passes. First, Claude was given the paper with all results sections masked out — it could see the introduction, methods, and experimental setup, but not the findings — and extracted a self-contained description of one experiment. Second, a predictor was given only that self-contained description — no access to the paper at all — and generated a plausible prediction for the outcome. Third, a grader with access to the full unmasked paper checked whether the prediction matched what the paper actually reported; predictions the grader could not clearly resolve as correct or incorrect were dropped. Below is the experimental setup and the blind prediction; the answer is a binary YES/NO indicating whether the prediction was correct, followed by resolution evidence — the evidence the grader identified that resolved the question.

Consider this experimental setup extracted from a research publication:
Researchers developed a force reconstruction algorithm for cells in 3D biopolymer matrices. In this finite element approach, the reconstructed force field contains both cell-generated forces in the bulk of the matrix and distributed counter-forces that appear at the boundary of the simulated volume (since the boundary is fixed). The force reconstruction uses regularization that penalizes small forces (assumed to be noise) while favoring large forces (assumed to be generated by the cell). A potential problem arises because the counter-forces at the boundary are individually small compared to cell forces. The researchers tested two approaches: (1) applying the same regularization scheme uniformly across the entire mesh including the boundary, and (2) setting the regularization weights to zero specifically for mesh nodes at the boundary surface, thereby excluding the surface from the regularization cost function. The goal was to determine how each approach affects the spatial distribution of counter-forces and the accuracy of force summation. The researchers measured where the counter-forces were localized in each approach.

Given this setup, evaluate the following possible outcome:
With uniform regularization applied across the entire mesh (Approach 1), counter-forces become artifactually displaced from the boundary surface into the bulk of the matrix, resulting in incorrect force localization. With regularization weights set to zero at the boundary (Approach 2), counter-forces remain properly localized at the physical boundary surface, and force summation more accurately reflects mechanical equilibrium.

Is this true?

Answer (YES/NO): YES